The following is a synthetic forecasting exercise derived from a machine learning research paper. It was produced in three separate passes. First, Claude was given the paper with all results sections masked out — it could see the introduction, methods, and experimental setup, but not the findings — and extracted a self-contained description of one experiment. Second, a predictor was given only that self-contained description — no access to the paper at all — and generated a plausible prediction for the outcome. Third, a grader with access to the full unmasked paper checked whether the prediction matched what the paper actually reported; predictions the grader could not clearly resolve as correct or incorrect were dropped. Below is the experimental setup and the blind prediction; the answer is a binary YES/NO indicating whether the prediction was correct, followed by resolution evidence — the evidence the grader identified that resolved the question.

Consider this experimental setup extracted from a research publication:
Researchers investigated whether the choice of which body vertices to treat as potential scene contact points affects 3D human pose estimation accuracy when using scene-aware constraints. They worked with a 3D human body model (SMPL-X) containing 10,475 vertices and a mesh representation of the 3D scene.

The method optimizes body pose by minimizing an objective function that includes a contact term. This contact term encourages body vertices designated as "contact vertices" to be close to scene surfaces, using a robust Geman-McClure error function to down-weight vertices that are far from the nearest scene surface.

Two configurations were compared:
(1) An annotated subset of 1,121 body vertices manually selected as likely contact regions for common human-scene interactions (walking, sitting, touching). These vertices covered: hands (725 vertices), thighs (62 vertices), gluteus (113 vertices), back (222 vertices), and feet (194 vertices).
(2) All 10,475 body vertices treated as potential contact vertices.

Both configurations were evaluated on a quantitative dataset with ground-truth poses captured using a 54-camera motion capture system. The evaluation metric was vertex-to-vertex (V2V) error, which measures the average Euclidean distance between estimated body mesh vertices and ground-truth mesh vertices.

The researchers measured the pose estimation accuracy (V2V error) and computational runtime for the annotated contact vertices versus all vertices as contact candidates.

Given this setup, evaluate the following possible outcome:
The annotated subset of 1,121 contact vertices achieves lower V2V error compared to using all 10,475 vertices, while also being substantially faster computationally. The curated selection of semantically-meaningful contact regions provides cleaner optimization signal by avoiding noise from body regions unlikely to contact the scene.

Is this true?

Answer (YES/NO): YES